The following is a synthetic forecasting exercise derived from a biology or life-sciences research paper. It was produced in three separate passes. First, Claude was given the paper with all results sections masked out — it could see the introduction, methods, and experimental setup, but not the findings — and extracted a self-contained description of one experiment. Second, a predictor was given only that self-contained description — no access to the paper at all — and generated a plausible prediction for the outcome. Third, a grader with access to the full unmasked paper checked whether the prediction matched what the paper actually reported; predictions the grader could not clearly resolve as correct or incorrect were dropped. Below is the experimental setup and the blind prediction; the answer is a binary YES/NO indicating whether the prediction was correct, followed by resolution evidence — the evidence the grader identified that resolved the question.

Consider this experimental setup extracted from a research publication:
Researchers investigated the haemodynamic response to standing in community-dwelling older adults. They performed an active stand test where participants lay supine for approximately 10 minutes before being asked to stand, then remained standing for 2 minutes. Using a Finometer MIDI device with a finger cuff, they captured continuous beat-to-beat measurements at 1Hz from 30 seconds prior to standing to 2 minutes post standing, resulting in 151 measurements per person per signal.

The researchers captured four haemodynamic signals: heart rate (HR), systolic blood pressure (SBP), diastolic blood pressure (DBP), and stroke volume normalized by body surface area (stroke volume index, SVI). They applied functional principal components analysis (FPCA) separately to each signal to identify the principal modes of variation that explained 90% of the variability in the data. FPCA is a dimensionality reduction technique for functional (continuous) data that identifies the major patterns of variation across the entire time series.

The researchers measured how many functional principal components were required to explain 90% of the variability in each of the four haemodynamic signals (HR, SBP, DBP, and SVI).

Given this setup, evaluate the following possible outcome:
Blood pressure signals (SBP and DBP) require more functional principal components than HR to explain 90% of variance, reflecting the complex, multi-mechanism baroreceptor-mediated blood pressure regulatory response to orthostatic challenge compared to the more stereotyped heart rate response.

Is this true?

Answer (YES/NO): YES